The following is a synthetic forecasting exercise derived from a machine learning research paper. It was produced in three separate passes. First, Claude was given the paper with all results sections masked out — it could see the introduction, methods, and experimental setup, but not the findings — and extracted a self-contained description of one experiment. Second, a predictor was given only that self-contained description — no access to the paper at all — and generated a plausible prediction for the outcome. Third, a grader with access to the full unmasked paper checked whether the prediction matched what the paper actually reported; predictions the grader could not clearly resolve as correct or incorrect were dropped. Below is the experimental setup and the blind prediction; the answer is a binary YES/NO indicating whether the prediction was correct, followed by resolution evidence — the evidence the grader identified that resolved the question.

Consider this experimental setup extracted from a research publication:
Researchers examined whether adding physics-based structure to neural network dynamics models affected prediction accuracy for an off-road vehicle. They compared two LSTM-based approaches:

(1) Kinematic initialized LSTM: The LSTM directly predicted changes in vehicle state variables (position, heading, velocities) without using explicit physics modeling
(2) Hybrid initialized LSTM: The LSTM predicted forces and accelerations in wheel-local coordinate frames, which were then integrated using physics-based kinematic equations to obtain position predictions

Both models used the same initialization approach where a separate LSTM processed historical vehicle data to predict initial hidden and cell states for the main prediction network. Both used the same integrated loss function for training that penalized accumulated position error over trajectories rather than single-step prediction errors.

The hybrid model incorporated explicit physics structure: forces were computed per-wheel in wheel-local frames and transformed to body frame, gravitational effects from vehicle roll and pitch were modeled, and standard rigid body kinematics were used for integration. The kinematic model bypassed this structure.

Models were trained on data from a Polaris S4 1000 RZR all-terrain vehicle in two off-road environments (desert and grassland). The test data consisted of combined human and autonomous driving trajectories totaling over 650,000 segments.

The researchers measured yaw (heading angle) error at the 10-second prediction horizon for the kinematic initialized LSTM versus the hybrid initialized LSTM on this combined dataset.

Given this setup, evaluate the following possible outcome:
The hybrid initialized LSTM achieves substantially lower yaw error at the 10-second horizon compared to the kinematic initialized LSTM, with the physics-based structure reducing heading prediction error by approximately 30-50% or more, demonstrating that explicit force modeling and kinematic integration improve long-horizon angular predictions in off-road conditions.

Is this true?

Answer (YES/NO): NO